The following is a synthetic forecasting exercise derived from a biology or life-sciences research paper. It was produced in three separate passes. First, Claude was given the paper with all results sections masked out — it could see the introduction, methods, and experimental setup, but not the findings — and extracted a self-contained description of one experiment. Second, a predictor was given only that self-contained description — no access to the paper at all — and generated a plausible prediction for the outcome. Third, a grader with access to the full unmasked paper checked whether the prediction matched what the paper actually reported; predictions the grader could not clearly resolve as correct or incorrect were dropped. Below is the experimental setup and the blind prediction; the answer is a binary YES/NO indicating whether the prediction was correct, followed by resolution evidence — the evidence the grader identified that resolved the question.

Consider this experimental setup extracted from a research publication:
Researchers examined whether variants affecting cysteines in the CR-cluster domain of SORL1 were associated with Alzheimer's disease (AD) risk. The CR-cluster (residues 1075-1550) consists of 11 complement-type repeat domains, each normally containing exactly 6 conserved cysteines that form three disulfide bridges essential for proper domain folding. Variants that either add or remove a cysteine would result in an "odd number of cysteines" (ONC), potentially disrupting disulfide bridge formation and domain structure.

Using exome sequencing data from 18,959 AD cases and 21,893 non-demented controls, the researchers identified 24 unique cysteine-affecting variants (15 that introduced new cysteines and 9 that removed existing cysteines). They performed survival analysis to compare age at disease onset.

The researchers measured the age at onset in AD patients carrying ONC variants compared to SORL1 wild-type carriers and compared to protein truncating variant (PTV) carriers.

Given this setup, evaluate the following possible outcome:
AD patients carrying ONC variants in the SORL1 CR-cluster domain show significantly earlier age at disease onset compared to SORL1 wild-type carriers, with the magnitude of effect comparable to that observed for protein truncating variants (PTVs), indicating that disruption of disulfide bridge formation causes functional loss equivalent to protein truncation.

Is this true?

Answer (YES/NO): NO